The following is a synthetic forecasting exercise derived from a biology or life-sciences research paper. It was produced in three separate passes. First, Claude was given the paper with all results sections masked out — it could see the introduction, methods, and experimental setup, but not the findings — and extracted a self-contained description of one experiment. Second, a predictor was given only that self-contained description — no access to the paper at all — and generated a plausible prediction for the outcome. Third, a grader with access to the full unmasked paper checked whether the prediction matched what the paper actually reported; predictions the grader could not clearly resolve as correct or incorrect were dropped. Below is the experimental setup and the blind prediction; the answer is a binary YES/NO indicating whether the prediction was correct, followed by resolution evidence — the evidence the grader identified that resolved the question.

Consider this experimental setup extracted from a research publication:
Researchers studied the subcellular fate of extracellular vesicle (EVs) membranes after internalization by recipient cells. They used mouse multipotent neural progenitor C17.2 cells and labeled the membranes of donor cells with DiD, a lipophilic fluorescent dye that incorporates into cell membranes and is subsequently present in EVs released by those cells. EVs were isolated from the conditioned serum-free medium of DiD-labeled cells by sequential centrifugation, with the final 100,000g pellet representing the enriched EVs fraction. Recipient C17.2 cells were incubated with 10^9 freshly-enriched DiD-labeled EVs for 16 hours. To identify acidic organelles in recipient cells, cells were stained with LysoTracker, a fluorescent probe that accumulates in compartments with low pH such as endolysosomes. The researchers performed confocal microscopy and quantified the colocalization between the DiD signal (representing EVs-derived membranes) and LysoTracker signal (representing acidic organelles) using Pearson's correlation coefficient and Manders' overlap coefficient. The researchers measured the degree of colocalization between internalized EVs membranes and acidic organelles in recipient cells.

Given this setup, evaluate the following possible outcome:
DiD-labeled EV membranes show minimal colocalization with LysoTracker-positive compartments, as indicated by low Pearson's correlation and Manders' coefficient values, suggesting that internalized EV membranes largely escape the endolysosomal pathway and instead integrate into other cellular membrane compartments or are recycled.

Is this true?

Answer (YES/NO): NO